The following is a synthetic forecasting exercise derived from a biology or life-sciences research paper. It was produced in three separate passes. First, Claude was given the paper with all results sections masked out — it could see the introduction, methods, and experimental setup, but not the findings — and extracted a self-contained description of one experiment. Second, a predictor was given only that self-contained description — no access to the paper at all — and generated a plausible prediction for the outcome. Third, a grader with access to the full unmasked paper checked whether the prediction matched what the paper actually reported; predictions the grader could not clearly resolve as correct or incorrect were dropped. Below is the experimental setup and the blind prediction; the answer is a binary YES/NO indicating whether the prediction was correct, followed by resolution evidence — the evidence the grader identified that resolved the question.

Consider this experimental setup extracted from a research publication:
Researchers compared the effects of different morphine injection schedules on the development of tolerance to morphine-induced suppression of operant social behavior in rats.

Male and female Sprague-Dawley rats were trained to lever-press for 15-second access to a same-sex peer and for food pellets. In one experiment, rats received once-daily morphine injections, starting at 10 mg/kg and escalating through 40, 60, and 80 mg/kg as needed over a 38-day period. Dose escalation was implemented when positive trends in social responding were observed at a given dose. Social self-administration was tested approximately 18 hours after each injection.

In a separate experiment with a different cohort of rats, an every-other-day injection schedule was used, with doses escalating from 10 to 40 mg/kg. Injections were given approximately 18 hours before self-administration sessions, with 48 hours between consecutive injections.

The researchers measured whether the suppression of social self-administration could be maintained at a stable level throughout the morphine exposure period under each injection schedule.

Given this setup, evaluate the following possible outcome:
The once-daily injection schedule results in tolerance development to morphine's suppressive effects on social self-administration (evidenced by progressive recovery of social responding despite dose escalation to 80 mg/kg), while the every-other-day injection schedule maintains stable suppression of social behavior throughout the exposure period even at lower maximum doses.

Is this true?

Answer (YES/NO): YES